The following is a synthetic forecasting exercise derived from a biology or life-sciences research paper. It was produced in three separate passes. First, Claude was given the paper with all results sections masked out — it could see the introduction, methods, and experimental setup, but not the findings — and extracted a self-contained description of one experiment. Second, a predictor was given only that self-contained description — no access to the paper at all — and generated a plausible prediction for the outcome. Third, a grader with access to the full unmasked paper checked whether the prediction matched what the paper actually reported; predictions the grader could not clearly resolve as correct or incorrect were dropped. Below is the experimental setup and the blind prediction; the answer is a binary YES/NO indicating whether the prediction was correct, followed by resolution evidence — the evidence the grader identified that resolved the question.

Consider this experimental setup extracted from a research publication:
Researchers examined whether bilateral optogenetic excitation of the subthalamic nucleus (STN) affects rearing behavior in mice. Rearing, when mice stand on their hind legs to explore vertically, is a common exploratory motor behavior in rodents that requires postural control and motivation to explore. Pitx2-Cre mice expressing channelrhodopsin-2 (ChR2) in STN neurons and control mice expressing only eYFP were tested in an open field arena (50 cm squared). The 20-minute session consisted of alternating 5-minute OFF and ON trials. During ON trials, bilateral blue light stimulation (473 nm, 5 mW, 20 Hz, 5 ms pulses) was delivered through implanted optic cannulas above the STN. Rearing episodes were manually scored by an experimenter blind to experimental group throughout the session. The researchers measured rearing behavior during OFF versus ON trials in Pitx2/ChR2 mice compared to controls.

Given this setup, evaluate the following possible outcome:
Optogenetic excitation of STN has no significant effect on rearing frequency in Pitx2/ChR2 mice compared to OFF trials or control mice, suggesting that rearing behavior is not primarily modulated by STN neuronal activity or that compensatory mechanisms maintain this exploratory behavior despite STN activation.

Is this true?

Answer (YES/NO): NO